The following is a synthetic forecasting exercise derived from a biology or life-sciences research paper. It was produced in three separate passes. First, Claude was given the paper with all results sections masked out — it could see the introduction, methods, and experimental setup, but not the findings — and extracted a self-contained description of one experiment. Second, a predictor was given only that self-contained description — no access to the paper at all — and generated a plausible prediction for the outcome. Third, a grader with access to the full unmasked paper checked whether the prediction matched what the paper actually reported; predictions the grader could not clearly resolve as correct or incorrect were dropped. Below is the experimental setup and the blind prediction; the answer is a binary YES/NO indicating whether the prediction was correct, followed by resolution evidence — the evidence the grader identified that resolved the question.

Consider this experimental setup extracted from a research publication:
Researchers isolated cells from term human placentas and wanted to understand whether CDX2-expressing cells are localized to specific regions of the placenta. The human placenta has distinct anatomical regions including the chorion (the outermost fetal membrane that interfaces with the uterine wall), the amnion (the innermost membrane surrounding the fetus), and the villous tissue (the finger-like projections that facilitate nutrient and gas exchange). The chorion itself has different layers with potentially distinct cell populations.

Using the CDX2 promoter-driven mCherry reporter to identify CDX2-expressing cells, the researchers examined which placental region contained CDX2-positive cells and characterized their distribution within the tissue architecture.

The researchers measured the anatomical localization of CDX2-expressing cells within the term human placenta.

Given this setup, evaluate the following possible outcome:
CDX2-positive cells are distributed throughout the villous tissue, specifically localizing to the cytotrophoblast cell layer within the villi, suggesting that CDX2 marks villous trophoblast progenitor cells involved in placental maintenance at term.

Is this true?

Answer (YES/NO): YES